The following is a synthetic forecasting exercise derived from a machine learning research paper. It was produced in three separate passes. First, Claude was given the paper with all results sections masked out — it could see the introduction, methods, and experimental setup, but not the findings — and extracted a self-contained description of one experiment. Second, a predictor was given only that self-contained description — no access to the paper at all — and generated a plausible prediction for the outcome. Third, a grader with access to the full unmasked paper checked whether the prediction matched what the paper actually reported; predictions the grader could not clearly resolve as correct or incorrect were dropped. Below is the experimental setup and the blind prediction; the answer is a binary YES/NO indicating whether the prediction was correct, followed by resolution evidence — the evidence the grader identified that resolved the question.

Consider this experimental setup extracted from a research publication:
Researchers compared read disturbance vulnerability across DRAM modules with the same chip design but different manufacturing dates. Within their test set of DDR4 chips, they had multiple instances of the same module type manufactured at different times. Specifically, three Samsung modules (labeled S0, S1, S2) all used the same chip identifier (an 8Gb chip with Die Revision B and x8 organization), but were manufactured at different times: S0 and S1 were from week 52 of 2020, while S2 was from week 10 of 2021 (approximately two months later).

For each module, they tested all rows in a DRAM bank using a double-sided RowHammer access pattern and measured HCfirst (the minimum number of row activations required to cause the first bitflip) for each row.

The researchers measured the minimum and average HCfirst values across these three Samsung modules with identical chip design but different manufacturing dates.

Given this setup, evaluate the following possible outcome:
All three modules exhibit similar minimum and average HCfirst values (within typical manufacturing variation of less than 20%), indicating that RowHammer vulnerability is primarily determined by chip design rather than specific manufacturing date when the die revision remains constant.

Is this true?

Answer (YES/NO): NO